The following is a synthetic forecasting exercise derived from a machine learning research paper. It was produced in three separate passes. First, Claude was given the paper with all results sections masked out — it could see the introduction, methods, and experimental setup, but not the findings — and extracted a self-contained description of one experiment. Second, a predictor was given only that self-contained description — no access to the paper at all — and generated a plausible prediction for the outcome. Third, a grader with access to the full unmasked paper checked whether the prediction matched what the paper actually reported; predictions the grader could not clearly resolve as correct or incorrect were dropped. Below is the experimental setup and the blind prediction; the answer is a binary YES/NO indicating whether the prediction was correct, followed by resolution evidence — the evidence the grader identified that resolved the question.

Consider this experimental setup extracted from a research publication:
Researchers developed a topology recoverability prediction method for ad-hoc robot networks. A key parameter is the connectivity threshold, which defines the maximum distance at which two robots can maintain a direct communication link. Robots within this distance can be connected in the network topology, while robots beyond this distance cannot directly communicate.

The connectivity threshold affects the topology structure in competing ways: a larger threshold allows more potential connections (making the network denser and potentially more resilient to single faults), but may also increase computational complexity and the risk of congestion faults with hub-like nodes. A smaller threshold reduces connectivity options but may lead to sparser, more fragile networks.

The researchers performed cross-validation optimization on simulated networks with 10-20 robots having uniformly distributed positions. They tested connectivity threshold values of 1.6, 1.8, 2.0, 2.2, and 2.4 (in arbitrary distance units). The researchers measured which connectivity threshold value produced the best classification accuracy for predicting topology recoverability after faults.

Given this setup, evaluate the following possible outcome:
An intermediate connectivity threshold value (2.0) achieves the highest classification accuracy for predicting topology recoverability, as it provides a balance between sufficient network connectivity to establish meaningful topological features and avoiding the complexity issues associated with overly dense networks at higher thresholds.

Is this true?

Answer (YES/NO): YES